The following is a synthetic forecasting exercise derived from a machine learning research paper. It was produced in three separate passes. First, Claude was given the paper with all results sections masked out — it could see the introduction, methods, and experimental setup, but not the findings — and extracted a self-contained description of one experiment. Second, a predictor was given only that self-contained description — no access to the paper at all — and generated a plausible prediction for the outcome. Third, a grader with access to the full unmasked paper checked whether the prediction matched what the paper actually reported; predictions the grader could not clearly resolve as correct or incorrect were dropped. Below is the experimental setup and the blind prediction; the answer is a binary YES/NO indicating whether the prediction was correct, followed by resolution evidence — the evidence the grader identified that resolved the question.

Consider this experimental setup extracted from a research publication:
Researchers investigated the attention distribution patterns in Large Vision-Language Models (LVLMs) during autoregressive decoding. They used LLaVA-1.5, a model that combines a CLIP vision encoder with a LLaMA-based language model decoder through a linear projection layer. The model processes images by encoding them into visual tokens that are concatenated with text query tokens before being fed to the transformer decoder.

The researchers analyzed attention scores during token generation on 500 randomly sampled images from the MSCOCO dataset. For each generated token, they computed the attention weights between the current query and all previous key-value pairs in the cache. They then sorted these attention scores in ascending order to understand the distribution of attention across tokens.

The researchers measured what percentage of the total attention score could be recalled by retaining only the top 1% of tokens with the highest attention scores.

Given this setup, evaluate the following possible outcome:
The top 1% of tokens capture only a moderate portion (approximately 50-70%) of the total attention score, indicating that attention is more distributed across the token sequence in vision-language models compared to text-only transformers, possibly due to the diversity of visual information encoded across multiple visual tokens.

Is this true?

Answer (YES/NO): NO